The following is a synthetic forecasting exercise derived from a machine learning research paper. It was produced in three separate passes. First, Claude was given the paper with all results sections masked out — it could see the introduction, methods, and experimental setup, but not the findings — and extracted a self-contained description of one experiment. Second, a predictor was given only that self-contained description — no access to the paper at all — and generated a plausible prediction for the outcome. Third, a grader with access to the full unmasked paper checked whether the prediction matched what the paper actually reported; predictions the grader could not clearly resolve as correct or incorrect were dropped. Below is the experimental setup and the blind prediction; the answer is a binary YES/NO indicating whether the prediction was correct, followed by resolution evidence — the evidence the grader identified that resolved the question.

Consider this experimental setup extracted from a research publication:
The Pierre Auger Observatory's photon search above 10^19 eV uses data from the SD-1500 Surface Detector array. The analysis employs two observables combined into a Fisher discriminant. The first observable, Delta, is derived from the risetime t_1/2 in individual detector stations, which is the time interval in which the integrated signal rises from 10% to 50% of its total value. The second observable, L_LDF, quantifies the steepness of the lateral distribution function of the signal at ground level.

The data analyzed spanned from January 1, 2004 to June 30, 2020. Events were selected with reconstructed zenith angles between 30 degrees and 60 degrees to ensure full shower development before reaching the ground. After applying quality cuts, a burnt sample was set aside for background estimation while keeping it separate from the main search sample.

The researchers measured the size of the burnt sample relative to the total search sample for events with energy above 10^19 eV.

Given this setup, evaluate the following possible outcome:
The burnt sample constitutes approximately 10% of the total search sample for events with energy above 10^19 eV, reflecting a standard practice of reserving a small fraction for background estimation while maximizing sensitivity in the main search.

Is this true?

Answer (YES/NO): NO